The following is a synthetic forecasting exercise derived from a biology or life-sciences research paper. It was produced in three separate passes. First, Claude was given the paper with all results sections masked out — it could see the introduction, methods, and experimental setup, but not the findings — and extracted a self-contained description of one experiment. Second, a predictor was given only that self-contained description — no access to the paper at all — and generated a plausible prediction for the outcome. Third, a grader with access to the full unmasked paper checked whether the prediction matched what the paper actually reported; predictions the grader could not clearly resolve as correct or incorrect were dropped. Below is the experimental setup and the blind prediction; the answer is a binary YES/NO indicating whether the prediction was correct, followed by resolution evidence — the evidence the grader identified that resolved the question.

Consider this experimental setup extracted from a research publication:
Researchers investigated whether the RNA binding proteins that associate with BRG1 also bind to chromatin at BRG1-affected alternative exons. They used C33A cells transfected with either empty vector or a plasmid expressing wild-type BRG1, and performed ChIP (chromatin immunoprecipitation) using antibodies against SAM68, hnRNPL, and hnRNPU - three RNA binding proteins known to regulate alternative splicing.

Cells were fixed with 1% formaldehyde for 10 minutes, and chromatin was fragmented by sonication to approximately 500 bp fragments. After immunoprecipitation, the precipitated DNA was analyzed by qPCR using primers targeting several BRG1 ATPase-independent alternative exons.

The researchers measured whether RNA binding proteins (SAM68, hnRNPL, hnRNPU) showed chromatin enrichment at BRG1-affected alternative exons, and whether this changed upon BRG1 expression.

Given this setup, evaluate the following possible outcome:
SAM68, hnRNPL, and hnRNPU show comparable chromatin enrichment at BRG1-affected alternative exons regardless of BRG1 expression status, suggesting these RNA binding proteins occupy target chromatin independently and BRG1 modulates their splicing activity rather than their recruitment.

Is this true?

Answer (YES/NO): NO